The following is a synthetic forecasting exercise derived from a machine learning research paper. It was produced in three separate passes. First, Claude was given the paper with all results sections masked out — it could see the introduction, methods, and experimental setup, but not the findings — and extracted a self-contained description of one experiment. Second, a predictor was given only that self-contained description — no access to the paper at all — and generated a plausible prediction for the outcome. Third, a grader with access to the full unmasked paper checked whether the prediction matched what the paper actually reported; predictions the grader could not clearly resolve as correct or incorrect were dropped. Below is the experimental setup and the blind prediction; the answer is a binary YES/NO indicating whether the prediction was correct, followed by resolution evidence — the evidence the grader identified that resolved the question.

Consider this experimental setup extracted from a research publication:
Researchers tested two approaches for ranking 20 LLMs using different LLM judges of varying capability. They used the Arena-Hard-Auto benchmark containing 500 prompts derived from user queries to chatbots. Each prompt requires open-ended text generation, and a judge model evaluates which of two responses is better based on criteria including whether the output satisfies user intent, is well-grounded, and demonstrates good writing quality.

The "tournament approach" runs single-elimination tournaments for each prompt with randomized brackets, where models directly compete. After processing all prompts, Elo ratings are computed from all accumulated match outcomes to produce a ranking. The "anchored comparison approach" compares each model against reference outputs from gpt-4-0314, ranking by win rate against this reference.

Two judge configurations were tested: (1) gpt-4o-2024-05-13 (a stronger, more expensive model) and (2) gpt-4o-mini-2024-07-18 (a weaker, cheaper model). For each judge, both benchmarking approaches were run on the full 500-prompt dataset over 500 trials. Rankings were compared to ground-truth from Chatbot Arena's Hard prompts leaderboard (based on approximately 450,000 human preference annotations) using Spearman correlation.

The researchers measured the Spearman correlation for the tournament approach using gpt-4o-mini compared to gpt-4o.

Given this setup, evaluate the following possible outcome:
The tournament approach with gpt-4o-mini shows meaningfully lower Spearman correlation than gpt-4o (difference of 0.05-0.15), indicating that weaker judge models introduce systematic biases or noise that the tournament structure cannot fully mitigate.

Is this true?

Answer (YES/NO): NO